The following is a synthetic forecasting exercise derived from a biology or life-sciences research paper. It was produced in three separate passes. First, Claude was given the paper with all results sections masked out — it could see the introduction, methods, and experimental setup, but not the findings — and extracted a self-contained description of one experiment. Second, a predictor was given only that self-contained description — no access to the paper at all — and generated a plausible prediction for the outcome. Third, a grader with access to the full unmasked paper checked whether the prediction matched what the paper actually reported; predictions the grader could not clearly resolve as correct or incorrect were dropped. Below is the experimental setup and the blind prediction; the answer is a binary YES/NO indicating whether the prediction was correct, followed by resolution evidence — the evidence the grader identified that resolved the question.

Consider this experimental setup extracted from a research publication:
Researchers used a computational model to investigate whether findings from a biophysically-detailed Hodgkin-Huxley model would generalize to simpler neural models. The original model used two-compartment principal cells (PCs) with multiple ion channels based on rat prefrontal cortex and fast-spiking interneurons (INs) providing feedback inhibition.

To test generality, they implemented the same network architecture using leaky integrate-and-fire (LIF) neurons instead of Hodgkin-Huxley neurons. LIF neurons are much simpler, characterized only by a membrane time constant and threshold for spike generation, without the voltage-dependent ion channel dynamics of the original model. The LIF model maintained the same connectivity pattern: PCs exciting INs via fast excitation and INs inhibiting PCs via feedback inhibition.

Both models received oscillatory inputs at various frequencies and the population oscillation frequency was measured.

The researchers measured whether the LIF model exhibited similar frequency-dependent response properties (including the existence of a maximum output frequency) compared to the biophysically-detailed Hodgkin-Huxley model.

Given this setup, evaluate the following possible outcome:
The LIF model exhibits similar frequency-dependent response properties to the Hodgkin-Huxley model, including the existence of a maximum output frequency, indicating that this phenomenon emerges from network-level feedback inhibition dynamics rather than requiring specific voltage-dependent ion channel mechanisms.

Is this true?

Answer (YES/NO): YES